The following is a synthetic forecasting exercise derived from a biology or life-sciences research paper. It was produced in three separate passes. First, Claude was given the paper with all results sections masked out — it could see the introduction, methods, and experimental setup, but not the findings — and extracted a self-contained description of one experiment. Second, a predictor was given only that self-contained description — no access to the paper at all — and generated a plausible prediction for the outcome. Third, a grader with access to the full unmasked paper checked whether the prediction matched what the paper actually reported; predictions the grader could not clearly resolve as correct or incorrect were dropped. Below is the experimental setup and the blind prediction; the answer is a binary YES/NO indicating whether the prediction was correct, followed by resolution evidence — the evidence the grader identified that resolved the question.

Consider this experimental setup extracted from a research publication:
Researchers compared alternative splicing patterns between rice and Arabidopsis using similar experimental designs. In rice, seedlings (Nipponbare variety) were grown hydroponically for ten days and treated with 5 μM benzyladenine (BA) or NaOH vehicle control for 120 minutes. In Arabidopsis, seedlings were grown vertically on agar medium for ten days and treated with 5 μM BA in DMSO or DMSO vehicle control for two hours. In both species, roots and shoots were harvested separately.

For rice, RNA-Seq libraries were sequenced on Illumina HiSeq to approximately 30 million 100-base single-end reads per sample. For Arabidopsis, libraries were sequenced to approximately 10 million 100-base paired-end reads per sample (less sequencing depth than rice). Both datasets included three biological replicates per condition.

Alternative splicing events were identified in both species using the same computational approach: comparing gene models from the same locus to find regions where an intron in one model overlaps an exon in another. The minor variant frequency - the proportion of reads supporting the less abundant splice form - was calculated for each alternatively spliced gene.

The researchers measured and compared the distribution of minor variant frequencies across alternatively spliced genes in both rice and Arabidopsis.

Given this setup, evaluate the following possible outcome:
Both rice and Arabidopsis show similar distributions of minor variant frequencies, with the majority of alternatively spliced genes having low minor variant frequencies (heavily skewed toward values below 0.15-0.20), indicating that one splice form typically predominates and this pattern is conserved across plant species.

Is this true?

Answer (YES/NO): YES